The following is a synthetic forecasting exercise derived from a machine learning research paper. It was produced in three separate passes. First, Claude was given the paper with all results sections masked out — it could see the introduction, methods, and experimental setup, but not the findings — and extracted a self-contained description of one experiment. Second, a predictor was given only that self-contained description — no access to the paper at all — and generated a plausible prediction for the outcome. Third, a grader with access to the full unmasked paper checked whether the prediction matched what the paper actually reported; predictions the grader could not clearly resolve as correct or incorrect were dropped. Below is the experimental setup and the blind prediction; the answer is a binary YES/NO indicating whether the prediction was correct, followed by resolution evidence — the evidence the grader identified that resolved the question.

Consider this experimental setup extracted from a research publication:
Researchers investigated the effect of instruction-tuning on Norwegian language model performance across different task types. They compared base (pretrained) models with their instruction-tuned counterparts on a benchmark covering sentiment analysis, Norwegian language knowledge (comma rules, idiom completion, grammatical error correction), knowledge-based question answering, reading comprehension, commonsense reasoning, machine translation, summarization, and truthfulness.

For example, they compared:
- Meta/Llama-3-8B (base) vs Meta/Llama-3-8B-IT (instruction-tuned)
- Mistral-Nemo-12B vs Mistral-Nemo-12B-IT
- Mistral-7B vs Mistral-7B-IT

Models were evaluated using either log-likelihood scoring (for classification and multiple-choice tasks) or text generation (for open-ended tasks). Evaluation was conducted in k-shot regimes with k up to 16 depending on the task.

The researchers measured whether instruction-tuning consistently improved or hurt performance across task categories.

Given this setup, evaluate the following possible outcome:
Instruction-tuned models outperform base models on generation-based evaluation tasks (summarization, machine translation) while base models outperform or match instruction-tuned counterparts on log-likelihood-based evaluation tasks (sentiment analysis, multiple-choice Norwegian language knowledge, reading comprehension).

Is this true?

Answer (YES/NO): NO